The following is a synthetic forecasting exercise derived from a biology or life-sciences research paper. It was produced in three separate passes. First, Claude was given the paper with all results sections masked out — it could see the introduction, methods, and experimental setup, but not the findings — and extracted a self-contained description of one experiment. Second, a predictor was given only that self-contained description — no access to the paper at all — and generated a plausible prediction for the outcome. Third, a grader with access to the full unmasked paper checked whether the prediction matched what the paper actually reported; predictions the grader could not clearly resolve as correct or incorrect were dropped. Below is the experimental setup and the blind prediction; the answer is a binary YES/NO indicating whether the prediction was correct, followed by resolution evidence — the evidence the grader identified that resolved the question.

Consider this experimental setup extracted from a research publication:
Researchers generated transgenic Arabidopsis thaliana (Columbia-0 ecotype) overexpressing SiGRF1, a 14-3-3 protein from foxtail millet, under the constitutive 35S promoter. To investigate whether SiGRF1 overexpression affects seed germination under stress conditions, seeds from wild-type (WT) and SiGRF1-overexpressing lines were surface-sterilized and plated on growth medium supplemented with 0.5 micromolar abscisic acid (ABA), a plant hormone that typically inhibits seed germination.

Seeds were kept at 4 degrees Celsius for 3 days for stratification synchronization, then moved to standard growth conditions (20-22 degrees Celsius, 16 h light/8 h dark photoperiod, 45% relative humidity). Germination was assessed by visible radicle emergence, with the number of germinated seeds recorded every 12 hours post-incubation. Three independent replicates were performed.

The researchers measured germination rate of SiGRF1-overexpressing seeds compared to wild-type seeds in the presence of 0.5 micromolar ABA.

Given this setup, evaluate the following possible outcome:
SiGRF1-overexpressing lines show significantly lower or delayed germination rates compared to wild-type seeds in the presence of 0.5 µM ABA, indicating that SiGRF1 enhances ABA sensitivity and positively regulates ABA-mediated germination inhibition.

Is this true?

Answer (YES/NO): YES